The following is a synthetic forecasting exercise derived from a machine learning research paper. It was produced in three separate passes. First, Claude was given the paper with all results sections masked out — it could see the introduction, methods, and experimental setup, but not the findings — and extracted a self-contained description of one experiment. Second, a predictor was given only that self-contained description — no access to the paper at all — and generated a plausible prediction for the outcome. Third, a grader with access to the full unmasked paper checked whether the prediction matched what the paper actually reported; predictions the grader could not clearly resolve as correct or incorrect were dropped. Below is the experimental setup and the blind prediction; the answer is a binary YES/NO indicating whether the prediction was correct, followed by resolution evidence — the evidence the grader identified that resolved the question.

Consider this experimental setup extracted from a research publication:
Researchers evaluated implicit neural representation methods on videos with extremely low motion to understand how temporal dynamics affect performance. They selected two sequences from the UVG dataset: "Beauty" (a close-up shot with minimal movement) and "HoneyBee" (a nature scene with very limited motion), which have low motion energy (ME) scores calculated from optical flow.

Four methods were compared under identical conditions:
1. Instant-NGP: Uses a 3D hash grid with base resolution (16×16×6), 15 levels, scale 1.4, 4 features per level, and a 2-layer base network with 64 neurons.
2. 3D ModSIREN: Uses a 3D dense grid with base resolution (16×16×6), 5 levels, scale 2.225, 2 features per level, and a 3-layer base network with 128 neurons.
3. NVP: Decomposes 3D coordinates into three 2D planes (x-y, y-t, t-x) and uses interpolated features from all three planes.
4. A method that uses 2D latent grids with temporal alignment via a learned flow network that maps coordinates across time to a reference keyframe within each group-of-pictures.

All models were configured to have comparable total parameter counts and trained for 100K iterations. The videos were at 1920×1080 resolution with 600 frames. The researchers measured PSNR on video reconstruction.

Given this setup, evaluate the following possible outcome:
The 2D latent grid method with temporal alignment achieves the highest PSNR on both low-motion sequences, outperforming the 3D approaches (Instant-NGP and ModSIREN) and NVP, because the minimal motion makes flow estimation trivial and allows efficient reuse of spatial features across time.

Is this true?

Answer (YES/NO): NO